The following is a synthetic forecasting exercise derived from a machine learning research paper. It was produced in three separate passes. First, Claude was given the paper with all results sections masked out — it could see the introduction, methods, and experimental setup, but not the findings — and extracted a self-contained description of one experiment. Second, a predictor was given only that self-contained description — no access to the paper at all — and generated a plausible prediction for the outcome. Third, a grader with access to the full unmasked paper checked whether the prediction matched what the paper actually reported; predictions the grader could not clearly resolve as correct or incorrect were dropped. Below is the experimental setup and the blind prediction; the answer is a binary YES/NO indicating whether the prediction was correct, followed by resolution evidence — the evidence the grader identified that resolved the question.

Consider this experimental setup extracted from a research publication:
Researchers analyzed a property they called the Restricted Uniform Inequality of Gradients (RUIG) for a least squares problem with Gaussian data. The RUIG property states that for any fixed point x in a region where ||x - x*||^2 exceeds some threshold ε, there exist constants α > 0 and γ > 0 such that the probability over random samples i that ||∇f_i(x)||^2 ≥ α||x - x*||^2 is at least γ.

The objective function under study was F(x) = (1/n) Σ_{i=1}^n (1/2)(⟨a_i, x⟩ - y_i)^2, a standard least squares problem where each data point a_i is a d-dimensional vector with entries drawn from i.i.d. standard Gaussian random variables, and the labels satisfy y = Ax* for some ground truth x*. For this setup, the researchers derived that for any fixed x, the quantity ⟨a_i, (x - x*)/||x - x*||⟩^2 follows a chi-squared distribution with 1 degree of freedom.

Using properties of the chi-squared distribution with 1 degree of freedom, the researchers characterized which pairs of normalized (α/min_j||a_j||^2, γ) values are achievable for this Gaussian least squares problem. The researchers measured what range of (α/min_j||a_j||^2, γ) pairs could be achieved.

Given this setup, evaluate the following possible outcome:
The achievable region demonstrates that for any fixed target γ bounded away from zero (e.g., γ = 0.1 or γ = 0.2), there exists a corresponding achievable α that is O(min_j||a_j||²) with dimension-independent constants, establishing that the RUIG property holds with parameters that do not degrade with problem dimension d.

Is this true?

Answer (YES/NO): YES